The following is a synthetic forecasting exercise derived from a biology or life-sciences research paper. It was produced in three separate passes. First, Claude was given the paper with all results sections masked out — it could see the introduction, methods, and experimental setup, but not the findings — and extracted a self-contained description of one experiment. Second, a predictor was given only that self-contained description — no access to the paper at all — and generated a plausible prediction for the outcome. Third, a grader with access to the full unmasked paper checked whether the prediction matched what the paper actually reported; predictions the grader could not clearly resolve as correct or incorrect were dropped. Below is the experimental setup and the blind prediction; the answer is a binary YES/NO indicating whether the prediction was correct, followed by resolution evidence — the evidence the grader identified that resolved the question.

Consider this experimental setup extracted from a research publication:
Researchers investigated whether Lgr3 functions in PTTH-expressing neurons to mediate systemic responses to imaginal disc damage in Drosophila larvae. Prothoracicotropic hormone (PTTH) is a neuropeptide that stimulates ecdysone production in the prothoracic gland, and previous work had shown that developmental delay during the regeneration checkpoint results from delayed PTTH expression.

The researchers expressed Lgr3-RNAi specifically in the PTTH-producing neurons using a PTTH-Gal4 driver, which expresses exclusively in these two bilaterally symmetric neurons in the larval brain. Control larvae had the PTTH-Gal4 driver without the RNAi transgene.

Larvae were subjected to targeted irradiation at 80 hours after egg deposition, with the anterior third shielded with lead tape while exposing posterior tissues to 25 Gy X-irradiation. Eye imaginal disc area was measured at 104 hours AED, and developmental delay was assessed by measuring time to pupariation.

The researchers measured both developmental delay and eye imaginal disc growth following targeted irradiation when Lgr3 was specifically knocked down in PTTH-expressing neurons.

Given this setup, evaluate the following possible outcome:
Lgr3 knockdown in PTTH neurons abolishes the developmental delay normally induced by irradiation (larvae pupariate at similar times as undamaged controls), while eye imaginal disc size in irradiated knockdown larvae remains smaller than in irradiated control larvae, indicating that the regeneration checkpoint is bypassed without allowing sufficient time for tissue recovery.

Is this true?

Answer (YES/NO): NO